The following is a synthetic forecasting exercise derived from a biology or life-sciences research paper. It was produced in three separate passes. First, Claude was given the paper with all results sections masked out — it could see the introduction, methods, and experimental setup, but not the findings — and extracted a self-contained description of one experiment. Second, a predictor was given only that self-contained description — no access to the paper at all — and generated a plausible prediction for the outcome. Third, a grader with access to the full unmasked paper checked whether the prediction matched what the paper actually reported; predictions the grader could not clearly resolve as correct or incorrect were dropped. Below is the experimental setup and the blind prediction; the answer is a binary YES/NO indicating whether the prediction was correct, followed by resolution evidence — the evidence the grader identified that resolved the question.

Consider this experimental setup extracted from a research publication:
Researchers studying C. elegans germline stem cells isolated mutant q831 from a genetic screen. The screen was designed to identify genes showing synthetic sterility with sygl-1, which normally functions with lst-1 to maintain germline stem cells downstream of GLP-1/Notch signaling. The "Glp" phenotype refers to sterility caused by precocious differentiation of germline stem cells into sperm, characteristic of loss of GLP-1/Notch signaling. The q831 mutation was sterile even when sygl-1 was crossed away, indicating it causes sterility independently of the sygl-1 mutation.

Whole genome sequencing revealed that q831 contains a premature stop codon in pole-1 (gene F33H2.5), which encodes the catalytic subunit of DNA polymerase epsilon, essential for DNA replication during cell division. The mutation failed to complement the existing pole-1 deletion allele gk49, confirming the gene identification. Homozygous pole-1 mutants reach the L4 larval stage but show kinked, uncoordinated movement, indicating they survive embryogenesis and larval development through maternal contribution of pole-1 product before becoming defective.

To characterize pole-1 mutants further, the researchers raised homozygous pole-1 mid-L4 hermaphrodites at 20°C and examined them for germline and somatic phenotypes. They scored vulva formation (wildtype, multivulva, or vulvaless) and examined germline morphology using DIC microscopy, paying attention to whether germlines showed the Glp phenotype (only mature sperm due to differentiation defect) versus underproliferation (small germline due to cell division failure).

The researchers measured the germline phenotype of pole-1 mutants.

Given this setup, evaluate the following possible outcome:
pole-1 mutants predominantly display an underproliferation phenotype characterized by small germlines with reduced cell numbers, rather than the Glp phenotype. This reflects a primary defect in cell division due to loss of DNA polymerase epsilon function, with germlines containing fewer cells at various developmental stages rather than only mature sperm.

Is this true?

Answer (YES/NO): YES